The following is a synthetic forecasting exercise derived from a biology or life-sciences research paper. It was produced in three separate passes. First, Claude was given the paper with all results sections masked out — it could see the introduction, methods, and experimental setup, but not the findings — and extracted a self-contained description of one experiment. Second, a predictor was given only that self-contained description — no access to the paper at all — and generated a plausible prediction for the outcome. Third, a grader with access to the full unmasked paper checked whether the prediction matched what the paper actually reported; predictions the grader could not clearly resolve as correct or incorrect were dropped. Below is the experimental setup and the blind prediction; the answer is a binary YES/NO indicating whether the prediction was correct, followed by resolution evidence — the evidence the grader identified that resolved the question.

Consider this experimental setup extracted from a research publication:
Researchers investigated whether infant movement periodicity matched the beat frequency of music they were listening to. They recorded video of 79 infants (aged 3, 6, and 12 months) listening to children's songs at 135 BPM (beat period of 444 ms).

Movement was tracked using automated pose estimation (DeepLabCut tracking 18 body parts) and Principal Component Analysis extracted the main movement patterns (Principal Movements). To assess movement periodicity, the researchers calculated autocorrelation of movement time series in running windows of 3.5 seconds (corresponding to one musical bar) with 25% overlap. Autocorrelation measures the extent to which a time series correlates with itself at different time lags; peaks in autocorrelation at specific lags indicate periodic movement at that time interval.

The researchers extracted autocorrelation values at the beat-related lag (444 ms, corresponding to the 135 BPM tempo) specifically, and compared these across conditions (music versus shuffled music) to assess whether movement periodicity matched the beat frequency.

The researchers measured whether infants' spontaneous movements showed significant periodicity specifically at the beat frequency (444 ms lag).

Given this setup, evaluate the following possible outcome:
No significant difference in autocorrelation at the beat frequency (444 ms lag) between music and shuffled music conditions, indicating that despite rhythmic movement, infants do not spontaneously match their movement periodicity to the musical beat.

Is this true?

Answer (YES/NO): YES